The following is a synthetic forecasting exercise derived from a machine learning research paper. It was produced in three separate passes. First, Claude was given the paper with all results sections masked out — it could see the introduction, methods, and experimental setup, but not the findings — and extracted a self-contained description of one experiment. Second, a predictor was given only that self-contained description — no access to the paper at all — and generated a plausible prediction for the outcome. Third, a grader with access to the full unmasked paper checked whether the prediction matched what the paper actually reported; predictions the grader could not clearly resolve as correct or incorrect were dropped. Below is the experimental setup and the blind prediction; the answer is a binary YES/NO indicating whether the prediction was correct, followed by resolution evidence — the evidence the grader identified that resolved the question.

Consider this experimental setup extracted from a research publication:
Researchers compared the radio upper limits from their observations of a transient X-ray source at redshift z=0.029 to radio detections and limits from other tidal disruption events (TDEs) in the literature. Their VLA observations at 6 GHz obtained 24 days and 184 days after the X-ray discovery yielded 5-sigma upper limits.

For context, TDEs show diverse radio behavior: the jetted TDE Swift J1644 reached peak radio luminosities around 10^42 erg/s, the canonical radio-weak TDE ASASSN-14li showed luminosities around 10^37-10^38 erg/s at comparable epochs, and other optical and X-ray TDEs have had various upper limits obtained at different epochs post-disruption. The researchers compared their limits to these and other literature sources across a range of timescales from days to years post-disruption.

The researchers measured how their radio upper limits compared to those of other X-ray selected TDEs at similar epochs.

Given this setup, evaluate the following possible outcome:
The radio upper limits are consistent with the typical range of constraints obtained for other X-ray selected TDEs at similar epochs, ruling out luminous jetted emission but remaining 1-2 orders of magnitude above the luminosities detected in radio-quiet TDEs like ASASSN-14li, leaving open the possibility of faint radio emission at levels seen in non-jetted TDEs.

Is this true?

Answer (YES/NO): NO